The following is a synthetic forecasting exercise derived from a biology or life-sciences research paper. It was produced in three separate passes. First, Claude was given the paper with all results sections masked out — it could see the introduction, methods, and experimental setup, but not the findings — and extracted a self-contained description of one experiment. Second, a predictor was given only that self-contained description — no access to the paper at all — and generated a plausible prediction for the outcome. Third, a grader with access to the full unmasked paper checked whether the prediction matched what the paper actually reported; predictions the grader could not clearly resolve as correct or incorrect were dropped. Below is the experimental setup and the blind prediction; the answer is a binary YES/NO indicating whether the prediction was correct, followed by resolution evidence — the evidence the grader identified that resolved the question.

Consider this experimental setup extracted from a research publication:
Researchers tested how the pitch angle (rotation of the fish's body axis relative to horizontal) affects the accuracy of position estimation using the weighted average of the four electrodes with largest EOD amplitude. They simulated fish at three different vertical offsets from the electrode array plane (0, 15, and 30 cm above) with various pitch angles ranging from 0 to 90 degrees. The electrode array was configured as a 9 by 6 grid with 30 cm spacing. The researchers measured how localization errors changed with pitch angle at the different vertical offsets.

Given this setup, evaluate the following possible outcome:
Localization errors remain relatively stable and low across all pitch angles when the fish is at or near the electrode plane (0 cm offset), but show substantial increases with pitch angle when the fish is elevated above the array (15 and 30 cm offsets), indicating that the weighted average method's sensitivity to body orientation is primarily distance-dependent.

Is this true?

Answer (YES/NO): NO